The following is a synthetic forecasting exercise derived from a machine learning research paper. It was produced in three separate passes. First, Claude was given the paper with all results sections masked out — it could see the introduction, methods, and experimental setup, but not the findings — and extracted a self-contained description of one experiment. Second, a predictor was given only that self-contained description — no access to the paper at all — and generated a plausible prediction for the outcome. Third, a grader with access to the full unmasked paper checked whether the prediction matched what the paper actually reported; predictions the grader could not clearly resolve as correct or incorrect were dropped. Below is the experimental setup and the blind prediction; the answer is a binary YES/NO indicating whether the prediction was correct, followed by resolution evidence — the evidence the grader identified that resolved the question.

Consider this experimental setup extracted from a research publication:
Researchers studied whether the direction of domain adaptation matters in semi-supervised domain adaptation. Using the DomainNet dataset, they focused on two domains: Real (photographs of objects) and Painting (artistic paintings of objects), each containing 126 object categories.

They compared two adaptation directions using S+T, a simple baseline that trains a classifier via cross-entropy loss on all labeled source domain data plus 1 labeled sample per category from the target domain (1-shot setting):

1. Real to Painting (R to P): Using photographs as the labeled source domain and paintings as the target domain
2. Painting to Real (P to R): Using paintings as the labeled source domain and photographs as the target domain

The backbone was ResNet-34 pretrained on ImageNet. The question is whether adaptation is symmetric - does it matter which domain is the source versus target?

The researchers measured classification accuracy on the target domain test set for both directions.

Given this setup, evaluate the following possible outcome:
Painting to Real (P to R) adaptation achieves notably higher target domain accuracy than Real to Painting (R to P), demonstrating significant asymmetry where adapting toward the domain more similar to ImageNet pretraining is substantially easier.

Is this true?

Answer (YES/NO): YES